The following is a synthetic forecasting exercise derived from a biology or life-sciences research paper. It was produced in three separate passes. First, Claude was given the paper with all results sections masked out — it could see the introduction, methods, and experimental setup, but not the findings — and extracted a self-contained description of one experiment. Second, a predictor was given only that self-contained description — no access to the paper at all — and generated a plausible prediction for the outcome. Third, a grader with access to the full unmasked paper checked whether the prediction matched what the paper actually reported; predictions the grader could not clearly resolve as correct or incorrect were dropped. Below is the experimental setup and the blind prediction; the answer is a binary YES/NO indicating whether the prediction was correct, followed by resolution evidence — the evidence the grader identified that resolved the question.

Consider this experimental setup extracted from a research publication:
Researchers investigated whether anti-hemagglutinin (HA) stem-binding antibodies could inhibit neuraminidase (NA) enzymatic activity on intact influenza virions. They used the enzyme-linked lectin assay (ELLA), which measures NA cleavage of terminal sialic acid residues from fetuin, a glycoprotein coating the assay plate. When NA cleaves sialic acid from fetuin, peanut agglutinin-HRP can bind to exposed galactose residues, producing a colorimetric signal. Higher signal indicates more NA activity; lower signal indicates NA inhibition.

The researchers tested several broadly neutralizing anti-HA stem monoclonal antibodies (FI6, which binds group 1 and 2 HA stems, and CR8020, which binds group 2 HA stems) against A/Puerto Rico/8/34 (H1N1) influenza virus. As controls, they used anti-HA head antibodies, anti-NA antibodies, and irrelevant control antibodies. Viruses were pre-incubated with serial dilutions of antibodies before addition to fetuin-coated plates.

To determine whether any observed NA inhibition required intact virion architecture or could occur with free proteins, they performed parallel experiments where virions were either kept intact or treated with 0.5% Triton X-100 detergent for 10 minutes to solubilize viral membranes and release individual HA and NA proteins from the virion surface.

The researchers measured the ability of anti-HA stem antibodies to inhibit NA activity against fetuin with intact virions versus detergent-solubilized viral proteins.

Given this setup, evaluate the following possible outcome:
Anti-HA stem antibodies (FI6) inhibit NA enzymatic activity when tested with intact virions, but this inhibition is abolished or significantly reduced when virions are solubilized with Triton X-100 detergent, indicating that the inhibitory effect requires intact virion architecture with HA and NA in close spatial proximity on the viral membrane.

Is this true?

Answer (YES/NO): YES